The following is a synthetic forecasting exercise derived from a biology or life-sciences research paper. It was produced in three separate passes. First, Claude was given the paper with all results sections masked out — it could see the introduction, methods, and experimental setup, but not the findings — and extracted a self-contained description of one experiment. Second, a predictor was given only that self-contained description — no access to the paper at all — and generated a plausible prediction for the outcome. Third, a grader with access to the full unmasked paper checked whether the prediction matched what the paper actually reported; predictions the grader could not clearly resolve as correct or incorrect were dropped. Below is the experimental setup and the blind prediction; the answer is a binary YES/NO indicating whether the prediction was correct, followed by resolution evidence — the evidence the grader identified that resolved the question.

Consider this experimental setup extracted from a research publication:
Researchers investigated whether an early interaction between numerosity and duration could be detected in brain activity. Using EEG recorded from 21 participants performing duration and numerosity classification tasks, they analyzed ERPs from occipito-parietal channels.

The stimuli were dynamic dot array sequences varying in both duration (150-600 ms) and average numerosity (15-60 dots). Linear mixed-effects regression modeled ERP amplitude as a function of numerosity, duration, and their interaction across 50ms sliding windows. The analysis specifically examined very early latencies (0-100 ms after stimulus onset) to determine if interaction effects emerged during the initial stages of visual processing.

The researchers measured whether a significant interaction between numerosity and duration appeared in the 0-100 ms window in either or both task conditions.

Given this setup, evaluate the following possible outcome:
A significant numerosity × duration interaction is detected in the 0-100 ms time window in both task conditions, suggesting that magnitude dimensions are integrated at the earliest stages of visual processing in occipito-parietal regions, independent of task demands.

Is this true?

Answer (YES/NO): NO